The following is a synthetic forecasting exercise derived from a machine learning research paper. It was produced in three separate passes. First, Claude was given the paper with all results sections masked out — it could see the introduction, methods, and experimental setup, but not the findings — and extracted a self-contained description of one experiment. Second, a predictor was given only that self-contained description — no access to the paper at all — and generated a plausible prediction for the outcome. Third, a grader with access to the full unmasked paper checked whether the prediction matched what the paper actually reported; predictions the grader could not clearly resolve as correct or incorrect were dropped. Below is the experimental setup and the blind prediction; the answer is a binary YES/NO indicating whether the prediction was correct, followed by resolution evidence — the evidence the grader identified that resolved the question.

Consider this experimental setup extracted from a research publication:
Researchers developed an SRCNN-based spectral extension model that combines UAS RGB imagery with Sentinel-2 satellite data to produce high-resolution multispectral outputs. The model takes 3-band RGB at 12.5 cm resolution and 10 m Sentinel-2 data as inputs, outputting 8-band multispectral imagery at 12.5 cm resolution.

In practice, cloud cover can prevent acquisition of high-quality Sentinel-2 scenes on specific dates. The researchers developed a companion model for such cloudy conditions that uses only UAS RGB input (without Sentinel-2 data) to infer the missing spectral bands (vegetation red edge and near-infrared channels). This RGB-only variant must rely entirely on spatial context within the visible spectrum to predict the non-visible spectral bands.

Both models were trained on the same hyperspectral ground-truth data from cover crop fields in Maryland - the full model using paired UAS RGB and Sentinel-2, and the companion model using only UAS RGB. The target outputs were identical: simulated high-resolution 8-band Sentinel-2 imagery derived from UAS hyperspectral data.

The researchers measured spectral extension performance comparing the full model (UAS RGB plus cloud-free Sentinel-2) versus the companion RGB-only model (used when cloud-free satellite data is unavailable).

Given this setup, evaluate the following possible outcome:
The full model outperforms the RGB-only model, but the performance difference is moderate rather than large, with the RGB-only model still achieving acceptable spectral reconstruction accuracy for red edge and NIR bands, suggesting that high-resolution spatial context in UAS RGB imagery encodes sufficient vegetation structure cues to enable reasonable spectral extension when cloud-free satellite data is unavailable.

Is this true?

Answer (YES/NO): YES